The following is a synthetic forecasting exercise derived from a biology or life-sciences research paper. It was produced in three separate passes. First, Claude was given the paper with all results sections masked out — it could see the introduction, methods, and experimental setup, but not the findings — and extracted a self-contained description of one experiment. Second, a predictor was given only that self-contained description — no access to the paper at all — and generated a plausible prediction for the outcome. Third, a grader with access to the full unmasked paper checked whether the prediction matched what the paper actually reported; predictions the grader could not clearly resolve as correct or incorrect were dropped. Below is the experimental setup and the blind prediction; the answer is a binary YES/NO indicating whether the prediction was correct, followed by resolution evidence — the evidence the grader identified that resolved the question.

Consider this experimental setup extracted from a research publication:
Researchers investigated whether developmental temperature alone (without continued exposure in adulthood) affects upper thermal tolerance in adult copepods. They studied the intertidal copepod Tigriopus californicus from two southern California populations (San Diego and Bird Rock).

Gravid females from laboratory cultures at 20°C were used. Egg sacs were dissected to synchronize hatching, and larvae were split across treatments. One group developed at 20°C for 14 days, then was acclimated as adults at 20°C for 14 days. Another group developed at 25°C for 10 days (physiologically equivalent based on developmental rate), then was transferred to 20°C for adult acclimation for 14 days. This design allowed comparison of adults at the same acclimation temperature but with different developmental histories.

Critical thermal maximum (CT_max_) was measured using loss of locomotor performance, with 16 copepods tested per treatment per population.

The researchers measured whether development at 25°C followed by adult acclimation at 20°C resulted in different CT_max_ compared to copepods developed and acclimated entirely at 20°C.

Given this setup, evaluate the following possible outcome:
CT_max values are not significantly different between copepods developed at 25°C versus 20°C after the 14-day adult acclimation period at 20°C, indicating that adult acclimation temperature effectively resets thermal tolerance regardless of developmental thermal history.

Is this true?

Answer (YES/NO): YES